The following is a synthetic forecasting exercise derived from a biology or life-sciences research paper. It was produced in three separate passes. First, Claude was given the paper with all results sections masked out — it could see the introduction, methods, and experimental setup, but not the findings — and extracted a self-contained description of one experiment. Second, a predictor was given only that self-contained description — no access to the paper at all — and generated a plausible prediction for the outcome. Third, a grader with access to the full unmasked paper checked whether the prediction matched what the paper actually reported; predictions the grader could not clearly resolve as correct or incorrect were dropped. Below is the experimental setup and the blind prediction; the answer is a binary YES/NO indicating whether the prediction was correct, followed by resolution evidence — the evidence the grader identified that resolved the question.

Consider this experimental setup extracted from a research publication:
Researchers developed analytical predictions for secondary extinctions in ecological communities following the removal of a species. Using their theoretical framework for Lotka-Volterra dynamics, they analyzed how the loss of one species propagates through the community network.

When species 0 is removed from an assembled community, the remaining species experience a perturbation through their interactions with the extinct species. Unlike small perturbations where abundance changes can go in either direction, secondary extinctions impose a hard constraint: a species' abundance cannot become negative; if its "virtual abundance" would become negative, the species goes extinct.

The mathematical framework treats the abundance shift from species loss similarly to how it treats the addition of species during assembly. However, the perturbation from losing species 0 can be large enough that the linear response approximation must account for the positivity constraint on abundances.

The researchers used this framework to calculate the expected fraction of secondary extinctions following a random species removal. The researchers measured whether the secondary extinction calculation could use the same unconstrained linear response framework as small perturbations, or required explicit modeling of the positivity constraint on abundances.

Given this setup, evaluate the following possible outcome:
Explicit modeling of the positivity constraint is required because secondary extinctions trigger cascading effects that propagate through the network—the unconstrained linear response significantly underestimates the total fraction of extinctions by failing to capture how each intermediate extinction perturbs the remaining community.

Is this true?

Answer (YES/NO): NO